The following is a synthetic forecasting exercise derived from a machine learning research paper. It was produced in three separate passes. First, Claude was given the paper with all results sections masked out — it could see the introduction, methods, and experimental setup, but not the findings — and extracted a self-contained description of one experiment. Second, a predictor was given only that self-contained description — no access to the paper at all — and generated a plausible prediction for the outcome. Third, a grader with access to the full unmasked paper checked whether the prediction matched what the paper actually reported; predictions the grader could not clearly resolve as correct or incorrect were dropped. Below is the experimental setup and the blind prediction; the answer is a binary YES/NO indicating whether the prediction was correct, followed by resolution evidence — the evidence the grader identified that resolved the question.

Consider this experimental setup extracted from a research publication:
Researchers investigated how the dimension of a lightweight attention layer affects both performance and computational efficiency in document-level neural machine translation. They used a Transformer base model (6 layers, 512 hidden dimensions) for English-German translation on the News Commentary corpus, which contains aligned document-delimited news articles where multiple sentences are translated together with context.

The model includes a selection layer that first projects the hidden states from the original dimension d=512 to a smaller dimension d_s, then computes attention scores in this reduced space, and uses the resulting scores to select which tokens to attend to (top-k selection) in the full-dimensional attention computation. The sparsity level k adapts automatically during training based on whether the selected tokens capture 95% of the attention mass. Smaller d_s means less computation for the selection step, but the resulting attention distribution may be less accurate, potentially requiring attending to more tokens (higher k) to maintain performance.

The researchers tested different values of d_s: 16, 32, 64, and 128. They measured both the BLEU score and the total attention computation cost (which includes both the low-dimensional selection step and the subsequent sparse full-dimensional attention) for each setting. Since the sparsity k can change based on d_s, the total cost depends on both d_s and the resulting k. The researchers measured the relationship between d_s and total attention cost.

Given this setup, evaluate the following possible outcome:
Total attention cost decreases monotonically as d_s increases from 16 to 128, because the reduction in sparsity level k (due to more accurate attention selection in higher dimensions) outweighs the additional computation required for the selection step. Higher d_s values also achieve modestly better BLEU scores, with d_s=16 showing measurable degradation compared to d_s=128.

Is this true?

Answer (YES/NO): NO